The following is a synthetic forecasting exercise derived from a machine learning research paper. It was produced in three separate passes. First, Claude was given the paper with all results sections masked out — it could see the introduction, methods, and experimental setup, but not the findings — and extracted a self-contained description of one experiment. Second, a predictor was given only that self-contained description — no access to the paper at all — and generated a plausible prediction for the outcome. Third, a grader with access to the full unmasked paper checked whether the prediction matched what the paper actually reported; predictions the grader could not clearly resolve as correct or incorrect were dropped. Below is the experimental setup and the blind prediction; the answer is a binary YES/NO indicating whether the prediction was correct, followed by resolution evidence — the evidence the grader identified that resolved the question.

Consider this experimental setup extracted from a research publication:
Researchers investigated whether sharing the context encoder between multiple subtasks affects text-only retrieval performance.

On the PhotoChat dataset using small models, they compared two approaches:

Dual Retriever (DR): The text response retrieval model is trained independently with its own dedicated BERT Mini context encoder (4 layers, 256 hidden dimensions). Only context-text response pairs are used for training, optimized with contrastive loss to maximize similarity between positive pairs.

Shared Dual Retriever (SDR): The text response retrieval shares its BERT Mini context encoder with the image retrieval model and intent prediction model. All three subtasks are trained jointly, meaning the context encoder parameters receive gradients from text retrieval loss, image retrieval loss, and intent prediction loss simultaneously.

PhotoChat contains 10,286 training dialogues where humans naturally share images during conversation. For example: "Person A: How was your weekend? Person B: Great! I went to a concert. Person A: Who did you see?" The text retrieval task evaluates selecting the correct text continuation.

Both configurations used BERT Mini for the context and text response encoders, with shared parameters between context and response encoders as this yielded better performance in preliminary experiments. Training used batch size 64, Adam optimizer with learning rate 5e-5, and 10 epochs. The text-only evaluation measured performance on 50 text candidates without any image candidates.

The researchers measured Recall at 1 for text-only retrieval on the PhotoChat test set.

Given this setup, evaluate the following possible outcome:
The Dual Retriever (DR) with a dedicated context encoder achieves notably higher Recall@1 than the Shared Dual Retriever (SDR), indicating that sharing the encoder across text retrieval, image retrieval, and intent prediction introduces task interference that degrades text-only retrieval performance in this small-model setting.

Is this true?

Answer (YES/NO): NO